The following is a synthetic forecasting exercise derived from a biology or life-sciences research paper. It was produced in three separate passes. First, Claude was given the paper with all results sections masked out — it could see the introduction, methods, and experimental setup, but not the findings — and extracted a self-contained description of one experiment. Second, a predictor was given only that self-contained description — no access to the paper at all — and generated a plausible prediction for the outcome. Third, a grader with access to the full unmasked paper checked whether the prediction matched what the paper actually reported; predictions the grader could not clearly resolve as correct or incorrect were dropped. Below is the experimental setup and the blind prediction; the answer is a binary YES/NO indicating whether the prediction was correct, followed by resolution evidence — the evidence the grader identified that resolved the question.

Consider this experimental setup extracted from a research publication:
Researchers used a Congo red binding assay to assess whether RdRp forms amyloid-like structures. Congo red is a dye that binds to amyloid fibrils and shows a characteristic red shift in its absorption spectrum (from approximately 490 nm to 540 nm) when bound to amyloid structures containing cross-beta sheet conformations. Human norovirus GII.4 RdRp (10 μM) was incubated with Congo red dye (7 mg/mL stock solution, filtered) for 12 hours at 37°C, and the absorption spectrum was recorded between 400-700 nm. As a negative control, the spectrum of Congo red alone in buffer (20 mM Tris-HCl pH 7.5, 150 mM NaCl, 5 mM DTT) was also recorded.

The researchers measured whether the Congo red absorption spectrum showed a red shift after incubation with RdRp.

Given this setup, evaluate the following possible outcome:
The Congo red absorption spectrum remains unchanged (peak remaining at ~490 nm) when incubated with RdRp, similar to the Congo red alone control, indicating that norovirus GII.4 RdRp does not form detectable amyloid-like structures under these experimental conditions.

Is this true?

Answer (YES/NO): NO